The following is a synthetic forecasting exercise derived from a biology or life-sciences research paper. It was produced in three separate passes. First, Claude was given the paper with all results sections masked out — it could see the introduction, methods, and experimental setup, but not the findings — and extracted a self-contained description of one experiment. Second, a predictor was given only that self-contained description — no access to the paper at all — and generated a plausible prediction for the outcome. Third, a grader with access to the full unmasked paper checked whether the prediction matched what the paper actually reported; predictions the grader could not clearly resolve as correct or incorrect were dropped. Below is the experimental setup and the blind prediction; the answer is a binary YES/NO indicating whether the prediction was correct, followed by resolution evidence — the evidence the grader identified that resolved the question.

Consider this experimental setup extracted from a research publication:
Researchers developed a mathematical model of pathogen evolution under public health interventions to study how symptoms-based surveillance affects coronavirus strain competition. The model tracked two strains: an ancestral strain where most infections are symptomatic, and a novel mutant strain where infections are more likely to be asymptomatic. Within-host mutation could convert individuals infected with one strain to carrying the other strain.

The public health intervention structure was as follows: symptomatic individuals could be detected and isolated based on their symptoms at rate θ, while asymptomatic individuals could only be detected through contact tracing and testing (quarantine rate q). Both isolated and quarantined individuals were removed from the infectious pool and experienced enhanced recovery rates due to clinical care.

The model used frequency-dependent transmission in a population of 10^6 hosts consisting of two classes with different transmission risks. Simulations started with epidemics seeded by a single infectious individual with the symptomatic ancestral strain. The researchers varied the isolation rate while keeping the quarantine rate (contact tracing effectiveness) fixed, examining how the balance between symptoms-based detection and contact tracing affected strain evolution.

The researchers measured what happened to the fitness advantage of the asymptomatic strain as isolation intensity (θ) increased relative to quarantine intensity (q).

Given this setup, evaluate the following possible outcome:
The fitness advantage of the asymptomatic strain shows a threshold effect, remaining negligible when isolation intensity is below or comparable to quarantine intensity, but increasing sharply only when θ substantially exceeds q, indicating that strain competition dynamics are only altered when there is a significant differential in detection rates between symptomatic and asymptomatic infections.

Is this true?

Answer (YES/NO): NO